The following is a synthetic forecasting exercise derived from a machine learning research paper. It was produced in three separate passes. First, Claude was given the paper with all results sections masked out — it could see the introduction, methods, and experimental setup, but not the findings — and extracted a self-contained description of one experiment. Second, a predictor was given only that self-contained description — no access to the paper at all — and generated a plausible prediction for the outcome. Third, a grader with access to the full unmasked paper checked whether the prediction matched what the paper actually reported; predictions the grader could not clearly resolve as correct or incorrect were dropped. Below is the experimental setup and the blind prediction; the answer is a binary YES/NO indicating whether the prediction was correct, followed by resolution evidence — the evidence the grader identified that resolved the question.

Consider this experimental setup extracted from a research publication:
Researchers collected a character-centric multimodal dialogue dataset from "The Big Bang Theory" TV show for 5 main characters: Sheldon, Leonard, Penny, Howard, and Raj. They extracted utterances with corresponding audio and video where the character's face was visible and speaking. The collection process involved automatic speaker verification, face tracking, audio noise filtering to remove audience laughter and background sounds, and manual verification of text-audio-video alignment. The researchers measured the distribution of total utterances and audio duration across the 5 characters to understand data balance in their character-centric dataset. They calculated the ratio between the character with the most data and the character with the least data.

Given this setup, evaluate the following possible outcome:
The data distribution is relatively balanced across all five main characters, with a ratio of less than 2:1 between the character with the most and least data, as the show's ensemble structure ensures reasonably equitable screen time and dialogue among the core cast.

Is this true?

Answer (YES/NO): NO